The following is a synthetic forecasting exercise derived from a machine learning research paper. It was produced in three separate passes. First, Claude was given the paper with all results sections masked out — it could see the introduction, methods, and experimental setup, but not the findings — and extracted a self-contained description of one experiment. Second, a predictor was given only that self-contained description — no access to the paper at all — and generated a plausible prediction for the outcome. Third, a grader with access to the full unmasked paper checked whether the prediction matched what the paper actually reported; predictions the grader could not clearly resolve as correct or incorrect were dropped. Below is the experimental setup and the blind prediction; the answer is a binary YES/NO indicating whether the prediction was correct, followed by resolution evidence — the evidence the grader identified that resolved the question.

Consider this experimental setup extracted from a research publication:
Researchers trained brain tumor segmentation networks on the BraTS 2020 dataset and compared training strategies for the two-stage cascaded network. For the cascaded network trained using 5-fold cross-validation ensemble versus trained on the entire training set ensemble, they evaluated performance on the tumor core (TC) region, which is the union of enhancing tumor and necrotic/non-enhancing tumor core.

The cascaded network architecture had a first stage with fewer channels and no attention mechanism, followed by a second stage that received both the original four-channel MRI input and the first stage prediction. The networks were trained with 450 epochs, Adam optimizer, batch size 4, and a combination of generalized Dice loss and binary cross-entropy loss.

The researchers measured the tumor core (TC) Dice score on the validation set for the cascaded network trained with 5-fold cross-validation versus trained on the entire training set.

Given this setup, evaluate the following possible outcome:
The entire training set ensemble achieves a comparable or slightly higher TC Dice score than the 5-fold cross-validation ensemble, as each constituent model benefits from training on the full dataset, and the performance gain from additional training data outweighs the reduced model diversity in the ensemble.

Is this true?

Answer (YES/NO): YES